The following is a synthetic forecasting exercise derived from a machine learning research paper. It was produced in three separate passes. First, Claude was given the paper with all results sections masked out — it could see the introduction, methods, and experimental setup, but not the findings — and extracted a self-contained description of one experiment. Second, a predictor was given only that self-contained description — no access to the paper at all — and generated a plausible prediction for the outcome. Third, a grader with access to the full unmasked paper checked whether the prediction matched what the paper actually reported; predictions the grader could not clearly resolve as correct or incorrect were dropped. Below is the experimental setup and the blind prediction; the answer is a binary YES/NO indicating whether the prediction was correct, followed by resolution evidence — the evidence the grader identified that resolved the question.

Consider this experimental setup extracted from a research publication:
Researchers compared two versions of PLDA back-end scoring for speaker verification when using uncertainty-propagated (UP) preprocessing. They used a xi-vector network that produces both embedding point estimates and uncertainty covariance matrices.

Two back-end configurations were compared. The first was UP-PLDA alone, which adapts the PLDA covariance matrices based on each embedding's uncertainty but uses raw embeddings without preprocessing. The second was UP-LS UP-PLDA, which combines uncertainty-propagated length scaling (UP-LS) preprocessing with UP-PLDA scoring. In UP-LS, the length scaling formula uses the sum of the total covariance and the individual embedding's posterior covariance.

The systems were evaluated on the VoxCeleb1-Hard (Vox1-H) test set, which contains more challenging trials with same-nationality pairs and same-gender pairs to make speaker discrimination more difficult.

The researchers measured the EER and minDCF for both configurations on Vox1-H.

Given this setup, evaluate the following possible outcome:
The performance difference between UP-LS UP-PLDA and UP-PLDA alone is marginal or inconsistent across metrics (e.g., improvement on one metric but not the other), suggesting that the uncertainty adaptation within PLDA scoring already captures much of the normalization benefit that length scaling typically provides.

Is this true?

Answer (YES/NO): YES